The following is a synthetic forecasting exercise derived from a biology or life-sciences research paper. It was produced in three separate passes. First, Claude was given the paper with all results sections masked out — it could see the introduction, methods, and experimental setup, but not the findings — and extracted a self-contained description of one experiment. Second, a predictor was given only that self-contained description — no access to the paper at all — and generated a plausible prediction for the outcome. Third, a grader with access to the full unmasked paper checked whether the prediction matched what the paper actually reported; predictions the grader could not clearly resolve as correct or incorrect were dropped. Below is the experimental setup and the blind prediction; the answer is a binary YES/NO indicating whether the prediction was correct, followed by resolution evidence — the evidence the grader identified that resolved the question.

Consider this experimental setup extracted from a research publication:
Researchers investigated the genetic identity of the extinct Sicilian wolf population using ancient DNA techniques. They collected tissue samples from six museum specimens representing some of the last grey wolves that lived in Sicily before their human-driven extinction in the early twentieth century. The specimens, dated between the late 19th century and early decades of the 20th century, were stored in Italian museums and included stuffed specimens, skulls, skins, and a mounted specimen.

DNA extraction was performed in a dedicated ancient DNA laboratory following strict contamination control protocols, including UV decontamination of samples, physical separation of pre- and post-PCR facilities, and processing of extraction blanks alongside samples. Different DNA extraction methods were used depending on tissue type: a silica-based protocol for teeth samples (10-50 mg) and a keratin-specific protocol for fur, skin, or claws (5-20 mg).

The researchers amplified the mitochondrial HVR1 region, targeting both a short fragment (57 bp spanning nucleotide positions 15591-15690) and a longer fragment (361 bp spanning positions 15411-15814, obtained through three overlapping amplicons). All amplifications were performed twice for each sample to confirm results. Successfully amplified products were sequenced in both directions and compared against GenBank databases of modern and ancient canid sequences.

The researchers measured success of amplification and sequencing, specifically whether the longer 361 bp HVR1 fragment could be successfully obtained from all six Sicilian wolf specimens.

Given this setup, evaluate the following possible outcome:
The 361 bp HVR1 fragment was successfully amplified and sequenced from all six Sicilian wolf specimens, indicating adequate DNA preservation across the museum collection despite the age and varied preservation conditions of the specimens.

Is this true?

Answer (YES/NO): NO